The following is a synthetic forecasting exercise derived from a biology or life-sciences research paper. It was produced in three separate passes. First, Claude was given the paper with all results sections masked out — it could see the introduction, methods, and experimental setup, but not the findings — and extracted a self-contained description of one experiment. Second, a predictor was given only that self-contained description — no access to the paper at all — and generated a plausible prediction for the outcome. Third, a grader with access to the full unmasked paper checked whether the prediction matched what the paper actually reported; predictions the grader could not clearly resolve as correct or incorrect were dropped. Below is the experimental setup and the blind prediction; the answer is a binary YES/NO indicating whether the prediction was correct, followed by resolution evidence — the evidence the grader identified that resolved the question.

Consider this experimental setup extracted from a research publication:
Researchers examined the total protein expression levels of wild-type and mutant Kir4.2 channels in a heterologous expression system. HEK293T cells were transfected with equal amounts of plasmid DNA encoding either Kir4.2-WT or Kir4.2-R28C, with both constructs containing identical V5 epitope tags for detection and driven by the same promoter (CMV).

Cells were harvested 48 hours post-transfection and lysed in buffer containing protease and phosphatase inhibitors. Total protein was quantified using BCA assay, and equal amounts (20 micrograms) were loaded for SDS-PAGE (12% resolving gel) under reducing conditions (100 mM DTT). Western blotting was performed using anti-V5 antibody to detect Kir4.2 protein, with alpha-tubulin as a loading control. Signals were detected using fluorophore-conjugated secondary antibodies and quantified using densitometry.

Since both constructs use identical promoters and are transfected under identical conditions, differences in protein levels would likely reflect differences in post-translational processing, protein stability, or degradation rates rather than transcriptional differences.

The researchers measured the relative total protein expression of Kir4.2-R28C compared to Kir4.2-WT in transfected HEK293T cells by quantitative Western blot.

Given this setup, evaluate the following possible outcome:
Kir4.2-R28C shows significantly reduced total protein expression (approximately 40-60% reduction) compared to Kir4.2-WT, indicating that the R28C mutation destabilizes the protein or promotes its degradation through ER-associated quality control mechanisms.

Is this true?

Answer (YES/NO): YES